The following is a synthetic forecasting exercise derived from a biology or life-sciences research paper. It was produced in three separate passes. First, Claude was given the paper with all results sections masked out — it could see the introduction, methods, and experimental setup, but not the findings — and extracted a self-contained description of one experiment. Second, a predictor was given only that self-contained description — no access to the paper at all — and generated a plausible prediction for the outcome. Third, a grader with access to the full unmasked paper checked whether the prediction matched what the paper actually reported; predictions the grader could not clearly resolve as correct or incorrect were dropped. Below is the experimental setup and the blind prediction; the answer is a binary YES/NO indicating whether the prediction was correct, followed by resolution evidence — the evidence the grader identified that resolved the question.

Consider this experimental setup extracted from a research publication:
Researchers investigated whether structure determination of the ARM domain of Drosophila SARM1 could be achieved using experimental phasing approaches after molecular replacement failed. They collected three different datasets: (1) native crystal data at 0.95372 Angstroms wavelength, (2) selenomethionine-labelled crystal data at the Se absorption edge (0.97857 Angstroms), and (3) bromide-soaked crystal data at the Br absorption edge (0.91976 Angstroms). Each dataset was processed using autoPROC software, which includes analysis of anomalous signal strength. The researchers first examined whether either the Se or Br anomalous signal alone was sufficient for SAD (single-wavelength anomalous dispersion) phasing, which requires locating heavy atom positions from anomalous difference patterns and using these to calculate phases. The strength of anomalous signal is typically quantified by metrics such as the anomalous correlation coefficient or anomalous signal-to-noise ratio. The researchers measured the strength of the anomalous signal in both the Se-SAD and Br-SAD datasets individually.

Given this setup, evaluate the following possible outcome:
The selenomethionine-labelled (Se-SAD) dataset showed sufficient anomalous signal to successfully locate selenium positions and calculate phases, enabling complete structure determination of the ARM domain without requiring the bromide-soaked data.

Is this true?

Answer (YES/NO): NO